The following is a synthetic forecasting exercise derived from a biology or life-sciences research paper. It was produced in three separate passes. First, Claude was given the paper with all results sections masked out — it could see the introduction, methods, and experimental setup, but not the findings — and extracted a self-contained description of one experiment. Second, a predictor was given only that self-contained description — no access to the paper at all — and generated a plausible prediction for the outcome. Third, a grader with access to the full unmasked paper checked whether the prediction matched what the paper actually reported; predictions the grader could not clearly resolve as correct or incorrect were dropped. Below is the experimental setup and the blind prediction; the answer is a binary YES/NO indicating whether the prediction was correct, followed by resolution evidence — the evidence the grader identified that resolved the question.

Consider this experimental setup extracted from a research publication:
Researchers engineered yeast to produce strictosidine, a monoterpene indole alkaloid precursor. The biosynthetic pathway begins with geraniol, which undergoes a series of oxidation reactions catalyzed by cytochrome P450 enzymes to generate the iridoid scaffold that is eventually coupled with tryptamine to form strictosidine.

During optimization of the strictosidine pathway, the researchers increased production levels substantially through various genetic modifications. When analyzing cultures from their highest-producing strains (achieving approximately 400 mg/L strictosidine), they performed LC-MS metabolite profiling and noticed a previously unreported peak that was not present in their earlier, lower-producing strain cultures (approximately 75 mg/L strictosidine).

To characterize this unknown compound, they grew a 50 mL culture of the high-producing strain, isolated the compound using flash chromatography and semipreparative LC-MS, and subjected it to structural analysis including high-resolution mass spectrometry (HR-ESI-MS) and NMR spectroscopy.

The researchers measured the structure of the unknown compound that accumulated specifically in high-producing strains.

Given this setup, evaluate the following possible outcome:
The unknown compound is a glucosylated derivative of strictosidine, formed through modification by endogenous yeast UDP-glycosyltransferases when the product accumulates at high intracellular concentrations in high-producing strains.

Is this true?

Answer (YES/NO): NO